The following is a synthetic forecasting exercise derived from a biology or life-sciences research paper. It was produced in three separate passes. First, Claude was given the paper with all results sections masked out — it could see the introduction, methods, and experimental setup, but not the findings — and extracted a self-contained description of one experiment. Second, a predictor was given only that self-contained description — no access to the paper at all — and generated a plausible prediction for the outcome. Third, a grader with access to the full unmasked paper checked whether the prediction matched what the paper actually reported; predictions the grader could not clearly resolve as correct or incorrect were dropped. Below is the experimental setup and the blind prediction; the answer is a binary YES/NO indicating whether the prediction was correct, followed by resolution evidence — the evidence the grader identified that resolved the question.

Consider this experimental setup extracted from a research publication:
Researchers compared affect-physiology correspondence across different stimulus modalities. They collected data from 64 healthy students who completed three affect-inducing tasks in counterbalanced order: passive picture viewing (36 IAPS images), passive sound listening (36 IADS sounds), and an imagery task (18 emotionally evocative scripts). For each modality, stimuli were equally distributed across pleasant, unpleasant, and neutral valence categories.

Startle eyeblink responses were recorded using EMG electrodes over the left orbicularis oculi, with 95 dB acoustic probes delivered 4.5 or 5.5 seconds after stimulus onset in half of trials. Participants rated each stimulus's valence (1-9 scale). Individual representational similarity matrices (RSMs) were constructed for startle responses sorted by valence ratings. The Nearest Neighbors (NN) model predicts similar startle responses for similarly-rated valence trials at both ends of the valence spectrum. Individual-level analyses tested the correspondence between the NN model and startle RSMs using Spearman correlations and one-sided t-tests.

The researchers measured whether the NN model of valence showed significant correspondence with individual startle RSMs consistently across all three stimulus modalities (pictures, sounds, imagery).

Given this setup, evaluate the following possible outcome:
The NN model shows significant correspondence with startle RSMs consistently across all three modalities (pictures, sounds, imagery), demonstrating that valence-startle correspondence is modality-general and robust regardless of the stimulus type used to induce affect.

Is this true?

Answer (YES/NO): NO